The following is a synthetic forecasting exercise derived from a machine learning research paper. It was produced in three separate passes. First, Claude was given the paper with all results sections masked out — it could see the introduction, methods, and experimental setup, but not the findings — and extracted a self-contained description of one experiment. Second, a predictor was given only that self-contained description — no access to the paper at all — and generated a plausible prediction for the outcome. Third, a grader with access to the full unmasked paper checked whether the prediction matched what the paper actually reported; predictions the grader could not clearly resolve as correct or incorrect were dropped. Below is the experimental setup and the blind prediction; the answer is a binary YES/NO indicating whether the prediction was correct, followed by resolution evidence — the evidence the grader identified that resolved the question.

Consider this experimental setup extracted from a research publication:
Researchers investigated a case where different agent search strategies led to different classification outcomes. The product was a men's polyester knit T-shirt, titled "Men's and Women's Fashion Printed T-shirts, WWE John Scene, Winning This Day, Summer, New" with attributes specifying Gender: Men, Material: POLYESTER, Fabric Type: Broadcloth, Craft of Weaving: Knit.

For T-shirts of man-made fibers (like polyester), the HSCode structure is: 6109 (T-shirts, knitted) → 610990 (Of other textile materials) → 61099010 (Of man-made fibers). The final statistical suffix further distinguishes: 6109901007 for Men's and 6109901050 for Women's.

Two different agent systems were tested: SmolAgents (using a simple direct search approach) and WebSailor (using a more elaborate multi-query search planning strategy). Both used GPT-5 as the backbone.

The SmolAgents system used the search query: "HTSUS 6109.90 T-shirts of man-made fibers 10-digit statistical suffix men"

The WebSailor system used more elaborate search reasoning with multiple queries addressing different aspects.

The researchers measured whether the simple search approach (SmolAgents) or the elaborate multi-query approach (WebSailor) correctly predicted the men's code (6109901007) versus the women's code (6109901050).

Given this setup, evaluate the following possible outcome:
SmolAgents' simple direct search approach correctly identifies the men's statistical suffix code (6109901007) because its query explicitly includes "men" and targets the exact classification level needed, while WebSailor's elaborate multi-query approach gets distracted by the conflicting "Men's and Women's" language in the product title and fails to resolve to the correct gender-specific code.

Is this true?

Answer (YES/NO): NO